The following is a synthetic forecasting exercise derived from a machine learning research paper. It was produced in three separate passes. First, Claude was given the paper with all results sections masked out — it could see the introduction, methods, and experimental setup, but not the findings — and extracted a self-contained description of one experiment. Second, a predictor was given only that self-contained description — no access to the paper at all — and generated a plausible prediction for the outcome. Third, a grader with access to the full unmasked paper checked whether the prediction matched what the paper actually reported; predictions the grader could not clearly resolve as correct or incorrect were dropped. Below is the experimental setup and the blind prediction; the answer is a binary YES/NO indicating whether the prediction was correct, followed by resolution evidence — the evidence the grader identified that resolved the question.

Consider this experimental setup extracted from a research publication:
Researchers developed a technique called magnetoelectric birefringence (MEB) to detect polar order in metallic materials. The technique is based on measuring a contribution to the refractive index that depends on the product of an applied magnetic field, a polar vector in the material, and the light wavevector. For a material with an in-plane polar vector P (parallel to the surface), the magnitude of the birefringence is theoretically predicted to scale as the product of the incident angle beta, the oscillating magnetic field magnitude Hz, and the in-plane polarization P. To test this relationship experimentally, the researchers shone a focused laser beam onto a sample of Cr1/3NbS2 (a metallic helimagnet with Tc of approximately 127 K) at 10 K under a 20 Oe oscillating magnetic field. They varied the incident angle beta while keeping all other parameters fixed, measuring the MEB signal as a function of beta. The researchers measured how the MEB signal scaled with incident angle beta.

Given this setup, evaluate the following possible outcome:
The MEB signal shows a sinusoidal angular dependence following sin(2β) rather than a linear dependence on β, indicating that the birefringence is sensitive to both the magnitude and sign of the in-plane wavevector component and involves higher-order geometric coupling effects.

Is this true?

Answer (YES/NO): NO